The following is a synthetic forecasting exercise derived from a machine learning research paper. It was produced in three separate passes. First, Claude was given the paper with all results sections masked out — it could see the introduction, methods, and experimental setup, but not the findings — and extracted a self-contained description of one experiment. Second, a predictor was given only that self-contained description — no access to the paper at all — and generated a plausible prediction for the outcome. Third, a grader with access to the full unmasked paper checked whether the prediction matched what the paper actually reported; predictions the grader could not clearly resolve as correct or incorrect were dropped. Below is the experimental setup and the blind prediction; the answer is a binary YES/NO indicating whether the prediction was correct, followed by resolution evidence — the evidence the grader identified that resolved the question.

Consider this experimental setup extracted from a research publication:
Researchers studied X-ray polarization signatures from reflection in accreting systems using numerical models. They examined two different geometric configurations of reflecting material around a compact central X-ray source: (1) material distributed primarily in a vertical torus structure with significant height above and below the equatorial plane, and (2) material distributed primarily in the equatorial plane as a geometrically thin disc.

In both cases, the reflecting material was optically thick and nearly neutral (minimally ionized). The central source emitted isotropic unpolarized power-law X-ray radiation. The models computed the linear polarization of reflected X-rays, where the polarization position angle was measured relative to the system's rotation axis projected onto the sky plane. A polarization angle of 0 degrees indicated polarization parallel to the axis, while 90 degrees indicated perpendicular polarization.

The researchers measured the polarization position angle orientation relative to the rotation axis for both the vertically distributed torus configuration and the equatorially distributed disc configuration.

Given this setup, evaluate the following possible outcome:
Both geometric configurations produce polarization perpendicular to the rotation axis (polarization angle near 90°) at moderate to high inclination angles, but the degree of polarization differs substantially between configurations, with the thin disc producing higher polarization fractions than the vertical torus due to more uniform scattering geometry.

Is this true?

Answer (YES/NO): NO